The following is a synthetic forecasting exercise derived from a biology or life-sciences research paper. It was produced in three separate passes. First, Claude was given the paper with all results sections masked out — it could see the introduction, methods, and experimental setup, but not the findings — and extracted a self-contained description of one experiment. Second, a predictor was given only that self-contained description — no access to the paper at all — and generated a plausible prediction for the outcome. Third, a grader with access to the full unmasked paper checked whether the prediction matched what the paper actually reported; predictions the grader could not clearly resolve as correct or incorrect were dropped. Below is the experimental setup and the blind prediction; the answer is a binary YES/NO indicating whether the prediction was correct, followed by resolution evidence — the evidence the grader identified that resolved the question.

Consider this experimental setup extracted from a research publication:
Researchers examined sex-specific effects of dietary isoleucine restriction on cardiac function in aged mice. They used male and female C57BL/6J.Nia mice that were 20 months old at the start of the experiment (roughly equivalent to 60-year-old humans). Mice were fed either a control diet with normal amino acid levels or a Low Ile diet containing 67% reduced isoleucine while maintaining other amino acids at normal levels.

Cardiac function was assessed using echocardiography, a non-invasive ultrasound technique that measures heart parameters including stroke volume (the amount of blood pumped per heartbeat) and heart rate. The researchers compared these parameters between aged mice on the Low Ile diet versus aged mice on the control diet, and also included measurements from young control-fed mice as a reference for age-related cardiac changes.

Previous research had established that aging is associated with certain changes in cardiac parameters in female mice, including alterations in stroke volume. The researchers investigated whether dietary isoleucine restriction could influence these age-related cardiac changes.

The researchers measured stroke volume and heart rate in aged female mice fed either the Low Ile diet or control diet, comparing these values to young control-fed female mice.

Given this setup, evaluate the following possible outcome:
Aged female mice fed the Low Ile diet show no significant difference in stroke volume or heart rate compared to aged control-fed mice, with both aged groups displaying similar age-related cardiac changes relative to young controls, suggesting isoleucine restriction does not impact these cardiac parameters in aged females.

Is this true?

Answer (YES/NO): NO